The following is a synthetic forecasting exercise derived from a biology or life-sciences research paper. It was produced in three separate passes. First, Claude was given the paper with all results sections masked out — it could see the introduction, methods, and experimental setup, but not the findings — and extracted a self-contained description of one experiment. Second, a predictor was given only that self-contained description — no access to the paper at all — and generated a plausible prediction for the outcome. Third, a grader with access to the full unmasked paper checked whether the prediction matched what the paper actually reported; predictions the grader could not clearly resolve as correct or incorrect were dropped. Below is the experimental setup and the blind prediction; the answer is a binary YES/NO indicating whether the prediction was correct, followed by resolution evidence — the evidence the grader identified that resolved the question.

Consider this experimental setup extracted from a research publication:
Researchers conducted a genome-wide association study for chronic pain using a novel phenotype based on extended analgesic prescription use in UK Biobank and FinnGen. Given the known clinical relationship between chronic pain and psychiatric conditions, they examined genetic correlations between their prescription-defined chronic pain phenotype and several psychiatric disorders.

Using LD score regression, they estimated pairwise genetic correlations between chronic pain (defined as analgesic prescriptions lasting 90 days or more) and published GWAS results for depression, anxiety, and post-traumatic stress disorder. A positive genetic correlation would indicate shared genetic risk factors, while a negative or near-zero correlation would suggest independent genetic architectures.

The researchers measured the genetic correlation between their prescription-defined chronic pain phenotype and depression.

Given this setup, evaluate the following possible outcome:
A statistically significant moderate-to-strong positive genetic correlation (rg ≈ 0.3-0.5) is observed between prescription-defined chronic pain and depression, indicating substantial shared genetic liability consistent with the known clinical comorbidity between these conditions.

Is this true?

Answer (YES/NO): NO